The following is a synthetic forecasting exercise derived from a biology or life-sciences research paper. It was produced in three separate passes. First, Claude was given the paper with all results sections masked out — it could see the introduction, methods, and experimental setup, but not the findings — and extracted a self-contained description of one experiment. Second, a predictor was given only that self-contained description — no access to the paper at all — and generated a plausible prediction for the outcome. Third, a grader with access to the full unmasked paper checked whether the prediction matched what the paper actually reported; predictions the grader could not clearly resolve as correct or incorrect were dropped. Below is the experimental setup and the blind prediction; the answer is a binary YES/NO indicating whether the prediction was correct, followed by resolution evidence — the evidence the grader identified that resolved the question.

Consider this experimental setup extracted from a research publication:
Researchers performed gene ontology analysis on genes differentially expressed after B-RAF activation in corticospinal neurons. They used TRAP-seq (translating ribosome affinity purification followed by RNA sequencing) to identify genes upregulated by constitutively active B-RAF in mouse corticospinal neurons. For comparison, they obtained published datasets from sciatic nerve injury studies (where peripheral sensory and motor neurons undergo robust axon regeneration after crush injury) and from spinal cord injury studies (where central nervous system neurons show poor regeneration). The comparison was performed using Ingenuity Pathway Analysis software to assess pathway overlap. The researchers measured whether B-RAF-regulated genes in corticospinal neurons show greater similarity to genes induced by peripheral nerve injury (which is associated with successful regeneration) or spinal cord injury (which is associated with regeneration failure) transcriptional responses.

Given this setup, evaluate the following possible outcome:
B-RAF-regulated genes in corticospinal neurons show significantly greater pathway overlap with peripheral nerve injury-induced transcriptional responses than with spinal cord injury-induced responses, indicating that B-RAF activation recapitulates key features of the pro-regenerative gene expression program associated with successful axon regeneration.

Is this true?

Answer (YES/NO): YES